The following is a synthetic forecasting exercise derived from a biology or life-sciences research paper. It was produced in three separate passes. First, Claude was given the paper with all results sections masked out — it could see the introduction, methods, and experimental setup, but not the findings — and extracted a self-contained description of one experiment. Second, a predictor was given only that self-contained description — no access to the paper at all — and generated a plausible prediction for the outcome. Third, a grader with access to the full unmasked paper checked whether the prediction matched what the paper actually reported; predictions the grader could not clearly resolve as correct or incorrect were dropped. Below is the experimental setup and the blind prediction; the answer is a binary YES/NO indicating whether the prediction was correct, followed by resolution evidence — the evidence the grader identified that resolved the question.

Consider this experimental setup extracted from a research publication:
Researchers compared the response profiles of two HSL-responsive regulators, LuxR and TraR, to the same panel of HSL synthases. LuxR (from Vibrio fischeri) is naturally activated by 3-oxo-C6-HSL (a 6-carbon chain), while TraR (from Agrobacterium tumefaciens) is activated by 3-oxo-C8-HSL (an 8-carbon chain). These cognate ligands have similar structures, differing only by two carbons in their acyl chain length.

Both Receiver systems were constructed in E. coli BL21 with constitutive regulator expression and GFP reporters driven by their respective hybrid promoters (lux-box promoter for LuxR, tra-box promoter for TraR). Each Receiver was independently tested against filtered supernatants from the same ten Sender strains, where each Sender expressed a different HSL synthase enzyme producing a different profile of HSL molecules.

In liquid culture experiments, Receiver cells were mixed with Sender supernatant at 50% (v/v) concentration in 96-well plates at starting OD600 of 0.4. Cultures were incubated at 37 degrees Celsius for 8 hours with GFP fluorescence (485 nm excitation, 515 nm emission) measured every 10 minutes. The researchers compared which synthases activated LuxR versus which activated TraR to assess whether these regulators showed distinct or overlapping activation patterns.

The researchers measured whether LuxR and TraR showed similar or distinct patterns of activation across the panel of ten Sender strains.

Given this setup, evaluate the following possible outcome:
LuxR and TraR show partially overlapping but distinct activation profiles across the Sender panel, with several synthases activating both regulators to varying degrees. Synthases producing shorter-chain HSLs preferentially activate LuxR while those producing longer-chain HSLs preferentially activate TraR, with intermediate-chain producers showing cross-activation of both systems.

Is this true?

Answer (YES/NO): NO